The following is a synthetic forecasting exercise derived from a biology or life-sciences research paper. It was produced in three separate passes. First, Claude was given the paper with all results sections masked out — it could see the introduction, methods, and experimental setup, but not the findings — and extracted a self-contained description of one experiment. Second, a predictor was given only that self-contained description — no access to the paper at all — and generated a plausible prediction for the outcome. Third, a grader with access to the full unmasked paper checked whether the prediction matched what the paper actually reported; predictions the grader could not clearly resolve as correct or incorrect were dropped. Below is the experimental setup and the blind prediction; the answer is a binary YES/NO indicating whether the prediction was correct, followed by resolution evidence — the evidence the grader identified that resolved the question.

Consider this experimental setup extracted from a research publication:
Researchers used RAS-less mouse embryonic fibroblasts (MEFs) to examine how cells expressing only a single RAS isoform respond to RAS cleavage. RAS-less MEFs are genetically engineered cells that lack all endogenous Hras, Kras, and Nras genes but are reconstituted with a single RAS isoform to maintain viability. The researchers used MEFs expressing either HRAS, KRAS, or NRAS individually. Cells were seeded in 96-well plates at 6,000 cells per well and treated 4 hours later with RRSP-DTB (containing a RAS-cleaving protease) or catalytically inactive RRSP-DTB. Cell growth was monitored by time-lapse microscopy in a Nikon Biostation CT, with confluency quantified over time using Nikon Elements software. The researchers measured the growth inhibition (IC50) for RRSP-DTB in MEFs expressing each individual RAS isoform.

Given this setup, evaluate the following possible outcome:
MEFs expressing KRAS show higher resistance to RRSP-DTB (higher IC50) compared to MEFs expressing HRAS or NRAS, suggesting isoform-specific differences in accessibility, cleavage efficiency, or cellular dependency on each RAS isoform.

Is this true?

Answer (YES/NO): NO